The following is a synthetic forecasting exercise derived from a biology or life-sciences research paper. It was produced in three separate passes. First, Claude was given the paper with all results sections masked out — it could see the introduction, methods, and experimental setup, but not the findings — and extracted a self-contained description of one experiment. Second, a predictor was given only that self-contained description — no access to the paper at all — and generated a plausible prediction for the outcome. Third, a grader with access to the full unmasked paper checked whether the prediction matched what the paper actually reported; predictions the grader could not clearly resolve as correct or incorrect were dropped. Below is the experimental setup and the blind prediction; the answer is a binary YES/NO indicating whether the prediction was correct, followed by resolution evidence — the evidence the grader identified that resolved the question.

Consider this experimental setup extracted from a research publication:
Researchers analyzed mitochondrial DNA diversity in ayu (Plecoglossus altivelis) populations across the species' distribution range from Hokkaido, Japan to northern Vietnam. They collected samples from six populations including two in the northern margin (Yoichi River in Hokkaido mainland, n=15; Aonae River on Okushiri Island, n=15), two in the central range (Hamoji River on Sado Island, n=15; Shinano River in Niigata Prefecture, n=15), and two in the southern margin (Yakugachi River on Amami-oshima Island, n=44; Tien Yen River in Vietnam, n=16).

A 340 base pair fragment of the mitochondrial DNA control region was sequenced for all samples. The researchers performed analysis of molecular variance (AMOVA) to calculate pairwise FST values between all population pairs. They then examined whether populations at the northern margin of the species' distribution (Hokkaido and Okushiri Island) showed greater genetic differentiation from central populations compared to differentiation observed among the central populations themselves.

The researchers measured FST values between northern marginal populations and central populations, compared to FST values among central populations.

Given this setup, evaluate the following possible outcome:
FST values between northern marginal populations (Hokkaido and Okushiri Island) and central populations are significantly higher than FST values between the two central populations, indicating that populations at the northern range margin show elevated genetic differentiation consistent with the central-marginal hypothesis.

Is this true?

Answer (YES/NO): NO